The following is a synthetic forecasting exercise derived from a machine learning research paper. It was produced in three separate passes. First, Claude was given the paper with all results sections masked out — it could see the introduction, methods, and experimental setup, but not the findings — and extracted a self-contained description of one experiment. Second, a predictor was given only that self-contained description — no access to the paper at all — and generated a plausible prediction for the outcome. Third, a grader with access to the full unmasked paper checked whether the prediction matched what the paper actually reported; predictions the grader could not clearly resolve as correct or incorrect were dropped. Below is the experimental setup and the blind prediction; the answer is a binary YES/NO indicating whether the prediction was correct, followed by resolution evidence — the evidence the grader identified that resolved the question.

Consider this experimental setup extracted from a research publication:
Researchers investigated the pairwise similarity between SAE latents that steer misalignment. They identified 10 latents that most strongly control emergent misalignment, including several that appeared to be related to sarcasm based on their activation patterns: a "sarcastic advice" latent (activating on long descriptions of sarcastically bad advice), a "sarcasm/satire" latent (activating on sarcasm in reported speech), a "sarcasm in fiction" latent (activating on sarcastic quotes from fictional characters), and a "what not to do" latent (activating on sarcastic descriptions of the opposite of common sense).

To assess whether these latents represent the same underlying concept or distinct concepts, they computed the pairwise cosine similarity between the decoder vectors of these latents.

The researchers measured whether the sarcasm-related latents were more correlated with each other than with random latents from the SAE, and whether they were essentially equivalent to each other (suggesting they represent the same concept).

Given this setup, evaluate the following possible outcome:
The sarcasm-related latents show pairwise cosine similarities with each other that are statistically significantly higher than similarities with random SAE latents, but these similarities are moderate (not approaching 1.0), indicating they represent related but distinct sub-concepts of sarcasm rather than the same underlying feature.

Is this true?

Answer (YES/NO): YES